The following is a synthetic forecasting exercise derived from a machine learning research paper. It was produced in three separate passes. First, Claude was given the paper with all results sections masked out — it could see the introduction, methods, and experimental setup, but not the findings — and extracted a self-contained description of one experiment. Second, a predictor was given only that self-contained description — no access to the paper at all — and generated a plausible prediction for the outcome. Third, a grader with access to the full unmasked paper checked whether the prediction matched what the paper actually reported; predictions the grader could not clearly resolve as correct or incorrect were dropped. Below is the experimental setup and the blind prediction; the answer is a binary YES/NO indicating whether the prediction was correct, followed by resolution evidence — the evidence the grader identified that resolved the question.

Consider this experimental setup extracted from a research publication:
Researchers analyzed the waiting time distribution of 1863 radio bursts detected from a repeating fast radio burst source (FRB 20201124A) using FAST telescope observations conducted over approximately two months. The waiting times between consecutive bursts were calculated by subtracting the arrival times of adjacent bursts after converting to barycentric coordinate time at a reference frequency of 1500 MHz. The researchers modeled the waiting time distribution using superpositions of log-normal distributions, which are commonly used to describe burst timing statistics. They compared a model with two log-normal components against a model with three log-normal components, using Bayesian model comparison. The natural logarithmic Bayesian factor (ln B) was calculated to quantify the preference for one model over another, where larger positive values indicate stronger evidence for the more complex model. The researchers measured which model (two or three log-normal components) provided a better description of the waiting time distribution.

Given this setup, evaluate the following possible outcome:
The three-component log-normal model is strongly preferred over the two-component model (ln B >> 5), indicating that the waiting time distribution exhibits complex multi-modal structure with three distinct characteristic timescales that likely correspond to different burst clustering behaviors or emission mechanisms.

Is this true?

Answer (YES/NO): YES